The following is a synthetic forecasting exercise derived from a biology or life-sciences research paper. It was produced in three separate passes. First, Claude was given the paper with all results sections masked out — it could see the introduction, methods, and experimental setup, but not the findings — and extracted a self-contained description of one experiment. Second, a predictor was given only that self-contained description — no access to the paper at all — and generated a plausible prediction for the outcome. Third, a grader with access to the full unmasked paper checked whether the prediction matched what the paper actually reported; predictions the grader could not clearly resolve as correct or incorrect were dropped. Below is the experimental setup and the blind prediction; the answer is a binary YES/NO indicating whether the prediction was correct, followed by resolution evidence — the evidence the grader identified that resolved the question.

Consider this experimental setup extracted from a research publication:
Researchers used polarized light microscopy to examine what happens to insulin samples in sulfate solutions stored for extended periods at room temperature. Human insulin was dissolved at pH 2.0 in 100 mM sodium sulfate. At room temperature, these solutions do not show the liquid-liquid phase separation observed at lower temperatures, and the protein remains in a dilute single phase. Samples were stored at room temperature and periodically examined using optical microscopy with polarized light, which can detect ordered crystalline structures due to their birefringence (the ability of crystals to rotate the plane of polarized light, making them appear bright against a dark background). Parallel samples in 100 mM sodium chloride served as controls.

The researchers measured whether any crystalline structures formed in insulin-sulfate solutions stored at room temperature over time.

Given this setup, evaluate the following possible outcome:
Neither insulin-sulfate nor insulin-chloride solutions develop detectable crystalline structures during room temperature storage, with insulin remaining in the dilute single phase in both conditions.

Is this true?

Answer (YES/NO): NO